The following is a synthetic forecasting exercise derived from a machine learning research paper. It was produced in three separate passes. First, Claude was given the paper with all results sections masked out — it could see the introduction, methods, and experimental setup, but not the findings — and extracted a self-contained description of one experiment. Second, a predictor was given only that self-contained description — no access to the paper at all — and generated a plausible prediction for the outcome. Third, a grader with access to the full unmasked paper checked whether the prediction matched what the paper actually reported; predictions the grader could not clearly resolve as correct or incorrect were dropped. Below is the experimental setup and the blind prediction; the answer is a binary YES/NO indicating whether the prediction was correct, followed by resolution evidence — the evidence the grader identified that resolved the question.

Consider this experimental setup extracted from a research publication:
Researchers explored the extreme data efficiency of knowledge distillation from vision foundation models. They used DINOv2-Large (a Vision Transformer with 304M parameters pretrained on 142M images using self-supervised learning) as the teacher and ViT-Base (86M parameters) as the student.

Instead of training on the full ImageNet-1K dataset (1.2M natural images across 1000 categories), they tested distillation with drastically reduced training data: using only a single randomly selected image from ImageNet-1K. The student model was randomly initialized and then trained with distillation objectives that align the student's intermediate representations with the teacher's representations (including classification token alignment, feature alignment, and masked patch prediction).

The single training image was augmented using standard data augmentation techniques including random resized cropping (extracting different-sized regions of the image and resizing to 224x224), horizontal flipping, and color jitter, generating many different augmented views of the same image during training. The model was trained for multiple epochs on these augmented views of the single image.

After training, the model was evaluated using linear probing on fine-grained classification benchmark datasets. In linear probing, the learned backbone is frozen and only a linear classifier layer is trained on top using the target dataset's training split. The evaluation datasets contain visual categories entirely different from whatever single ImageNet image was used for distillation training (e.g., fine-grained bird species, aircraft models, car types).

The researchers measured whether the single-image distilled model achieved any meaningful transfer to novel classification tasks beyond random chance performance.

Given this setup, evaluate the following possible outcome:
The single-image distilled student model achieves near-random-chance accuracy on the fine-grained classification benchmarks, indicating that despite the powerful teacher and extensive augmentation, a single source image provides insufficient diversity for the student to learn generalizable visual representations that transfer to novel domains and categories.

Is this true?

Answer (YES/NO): NO